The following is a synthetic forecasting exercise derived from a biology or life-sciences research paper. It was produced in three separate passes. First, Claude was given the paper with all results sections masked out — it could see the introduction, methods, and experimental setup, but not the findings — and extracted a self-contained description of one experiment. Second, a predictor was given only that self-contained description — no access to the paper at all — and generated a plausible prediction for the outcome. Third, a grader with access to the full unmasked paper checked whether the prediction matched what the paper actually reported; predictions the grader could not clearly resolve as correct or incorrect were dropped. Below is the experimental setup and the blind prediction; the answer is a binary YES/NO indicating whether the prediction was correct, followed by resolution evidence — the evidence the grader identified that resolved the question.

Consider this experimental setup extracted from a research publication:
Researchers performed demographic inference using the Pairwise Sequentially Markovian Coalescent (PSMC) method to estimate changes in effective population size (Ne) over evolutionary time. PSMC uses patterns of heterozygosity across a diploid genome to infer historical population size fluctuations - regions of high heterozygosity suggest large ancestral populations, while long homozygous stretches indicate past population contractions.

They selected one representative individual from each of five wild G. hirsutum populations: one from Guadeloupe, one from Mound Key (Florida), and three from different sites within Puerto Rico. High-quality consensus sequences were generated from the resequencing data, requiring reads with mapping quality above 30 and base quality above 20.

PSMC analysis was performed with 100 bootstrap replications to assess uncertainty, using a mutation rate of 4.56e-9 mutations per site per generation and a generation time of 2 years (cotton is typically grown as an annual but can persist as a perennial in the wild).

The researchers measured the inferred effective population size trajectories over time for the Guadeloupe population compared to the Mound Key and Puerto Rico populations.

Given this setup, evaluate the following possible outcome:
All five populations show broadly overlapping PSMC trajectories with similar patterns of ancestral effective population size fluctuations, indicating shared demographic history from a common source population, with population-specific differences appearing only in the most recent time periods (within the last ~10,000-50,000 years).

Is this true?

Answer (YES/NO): NO